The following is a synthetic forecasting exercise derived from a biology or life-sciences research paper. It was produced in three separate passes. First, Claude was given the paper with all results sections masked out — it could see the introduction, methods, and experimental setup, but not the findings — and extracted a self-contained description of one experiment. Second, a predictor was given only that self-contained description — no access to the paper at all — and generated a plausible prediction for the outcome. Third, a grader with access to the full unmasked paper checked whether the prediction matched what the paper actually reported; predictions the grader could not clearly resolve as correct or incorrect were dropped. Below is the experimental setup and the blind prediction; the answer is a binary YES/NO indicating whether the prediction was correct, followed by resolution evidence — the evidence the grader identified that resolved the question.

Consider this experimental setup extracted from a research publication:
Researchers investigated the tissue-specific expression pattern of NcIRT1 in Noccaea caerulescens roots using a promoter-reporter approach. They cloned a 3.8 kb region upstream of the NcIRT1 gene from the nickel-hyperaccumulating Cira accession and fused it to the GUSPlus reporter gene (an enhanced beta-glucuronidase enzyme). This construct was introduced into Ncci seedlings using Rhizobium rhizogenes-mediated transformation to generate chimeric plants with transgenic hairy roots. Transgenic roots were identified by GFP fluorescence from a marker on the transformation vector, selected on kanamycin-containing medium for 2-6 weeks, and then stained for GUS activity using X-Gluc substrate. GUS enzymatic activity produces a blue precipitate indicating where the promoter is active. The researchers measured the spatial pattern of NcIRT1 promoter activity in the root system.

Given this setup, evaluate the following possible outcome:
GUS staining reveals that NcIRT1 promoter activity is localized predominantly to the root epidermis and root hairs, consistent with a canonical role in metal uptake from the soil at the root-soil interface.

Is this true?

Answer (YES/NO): YES